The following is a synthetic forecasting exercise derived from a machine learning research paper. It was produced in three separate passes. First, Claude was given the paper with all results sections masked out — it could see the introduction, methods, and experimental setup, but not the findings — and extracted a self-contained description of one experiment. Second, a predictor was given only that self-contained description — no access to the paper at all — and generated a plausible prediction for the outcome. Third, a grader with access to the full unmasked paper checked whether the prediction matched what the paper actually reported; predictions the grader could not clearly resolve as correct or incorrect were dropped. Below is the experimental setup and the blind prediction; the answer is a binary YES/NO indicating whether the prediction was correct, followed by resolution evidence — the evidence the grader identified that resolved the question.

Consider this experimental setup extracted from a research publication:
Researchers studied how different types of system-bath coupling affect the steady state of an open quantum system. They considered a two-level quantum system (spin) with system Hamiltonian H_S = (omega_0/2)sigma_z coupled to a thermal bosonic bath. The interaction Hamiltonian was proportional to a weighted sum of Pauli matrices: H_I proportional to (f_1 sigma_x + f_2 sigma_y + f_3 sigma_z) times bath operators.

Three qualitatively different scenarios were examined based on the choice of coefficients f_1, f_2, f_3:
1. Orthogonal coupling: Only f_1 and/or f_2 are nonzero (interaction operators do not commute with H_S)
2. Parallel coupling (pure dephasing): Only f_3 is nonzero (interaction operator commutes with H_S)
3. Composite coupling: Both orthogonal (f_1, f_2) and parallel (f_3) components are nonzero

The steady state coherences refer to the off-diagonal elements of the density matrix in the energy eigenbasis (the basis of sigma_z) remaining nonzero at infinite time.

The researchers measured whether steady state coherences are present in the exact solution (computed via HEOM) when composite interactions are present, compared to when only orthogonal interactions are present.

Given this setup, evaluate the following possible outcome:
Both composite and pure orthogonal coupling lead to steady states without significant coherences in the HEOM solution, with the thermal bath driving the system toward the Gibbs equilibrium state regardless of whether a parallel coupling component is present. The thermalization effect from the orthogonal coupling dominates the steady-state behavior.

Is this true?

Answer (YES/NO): NO